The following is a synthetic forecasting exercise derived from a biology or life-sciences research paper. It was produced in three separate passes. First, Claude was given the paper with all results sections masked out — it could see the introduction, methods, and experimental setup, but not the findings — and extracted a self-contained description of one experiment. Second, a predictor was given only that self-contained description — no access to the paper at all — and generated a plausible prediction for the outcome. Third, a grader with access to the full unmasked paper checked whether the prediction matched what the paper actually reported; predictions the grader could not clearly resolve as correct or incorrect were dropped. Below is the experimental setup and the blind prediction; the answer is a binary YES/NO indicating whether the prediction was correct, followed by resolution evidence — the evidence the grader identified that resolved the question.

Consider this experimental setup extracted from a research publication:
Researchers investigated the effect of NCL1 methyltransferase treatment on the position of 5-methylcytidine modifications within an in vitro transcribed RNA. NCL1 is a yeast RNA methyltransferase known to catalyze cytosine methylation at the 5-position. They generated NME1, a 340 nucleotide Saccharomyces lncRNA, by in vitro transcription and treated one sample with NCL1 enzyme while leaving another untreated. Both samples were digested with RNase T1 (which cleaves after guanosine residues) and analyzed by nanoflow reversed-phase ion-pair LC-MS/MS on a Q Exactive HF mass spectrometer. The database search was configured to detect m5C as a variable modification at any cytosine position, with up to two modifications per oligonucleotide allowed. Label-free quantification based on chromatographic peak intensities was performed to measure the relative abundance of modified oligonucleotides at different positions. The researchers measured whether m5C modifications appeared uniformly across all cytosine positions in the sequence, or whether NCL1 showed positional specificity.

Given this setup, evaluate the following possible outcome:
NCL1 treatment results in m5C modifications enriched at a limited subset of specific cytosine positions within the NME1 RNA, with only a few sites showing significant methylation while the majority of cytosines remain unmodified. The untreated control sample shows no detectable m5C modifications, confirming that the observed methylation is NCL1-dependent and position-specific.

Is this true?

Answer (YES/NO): NO